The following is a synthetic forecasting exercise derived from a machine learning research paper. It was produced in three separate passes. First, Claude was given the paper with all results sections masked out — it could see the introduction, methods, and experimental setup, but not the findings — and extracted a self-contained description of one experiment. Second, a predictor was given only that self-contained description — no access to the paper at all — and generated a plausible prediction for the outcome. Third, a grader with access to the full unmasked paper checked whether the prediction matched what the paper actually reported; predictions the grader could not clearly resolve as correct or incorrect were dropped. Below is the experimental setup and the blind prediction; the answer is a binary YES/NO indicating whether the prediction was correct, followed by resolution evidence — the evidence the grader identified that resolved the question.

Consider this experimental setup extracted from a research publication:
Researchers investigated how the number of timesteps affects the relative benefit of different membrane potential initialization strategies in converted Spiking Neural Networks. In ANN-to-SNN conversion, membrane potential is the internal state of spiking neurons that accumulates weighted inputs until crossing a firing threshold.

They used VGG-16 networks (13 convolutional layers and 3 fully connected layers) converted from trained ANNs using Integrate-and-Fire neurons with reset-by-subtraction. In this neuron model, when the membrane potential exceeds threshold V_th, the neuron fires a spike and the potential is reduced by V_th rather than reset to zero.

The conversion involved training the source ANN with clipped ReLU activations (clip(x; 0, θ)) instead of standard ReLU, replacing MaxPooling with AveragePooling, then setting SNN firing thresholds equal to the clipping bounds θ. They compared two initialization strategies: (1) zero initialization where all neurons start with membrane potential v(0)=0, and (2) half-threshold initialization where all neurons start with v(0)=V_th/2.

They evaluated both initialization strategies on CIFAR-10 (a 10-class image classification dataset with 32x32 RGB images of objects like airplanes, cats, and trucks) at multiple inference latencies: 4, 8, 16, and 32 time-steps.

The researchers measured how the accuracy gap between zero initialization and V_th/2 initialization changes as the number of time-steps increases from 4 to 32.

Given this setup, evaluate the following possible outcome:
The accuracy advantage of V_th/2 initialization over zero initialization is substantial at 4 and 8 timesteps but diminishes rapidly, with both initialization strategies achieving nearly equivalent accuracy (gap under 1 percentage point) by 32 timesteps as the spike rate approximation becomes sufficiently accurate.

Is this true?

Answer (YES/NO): NO